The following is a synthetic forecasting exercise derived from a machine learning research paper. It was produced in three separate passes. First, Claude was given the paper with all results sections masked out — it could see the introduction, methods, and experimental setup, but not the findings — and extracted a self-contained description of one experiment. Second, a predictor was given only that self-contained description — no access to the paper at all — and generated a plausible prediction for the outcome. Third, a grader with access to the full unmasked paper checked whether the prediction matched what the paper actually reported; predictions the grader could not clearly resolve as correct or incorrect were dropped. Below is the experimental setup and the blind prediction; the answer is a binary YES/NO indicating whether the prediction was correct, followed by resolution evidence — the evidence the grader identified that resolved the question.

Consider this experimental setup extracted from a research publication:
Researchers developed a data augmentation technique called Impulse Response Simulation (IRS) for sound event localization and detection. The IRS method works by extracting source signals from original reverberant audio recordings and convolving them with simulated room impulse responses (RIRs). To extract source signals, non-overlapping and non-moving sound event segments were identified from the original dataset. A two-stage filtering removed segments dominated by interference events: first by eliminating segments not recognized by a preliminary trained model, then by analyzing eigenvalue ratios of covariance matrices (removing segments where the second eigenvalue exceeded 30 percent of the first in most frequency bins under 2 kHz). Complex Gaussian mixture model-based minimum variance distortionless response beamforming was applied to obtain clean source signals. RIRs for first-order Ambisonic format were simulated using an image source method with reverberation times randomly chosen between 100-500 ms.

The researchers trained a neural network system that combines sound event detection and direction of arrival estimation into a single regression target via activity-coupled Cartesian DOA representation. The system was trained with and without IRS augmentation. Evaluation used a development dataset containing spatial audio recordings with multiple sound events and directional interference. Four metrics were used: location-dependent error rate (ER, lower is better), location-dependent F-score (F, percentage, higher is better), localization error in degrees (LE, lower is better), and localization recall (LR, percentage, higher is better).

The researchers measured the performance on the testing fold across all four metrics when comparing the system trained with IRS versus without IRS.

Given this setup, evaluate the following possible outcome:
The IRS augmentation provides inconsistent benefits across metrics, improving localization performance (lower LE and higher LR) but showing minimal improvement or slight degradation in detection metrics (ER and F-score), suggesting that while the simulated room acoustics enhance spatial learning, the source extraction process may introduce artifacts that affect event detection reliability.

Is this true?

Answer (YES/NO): NO